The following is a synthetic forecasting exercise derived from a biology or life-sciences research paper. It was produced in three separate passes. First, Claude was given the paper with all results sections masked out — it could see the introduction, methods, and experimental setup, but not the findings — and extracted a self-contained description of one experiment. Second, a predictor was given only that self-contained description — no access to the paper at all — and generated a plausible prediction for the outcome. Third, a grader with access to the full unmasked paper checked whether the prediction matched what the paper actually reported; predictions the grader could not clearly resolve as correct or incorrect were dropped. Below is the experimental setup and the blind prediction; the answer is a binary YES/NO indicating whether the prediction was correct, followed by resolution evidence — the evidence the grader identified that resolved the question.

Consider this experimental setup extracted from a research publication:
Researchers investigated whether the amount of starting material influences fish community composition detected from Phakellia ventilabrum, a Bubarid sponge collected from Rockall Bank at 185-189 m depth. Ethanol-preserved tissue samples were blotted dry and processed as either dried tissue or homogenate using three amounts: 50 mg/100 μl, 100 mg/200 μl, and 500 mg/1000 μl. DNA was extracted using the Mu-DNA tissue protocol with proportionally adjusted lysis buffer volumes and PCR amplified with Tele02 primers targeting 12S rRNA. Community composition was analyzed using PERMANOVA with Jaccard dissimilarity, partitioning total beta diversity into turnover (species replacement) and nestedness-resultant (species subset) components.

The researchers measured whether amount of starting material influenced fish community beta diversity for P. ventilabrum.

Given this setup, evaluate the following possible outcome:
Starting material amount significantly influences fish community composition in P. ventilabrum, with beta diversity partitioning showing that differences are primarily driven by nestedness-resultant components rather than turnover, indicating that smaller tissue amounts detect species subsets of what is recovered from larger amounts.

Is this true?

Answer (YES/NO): NO